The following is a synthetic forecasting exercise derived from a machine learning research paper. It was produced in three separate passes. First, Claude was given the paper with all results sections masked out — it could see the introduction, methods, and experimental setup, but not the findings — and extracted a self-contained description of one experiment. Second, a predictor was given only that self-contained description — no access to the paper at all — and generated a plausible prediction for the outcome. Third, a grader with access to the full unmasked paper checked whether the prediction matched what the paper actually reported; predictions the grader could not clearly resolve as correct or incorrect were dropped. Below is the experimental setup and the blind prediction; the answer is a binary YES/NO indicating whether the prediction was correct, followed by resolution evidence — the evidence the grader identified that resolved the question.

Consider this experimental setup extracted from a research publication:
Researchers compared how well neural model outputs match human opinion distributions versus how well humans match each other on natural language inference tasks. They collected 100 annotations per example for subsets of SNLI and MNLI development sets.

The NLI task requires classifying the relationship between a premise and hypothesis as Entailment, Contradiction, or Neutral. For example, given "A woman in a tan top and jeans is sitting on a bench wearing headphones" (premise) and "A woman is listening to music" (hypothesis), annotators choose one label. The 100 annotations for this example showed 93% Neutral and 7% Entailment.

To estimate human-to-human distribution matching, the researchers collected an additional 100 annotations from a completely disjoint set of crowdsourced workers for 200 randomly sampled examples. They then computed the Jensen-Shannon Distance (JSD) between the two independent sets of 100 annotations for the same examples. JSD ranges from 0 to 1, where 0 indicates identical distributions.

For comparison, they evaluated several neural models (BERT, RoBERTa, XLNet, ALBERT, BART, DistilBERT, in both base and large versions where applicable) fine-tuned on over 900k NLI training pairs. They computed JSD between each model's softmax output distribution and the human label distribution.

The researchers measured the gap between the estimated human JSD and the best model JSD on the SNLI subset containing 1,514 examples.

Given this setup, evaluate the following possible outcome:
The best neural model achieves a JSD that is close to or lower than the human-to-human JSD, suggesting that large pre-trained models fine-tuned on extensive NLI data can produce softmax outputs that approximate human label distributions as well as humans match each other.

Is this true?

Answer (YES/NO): NO